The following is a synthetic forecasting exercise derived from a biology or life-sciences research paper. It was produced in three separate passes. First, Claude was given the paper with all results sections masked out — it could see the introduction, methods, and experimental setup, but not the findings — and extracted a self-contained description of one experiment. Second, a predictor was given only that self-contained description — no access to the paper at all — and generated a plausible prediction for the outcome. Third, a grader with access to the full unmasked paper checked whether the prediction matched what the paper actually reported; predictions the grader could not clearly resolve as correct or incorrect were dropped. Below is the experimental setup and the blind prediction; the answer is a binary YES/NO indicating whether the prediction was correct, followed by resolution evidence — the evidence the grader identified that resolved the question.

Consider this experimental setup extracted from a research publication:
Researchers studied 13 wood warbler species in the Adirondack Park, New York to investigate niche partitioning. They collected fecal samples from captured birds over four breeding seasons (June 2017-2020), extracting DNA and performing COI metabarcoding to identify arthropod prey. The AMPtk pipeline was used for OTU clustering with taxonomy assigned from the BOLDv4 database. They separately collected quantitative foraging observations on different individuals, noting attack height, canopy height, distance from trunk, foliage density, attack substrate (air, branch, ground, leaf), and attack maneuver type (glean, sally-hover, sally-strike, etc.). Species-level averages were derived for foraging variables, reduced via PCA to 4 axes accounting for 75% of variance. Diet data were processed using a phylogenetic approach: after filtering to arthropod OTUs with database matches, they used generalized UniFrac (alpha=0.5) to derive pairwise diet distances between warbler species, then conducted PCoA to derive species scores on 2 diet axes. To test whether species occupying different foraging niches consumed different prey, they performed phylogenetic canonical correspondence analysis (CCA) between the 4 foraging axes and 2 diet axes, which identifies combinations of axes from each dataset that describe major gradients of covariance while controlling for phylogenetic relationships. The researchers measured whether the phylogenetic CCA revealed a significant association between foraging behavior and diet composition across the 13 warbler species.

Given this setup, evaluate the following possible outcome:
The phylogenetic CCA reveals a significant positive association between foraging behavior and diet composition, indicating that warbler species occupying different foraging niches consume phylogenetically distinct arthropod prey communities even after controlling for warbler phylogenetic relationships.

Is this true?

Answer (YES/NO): NO